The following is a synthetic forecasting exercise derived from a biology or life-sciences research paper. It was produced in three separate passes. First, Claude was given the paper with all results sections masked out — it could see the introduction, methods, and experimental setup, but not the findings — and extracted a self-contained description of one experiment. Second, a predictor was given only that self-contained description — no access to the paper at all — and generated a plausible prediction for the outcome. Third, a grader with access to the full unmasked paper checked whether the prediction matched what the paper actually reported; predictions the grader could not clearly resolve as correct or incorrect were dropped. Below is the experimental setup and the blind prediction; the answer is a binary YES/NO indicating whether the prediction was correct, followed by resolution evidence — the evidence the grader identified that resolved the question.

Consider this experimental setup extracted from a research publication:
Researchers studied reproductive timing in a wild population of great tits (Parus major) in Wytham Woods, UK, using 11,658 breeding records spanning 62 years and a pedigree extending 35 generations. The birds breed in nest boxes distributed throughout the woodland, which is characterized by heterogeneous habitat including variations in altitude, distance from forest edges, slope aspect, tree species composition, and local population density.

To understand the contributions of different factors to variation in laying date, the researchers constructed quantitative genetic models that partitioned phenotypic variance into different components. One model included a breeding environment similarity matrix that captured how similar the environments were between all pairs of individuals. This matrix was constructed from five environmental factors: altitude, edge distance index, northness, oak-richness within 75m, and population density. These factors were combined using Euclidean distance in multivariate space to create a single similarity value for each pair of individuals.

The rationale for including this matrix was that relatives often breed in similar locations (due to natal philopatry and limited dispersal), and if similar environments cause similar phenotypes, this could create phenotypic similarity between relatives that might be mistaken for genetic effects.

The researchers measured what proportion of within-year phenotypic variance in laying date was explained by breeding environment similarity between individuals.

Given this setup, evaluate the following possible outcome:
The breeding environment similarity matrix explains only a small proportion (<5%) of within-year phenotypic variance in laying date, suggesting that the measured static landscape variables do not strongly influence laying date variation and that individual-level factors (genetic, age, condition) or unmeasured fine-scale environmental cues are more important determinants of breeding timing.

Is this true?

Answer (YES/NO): NO